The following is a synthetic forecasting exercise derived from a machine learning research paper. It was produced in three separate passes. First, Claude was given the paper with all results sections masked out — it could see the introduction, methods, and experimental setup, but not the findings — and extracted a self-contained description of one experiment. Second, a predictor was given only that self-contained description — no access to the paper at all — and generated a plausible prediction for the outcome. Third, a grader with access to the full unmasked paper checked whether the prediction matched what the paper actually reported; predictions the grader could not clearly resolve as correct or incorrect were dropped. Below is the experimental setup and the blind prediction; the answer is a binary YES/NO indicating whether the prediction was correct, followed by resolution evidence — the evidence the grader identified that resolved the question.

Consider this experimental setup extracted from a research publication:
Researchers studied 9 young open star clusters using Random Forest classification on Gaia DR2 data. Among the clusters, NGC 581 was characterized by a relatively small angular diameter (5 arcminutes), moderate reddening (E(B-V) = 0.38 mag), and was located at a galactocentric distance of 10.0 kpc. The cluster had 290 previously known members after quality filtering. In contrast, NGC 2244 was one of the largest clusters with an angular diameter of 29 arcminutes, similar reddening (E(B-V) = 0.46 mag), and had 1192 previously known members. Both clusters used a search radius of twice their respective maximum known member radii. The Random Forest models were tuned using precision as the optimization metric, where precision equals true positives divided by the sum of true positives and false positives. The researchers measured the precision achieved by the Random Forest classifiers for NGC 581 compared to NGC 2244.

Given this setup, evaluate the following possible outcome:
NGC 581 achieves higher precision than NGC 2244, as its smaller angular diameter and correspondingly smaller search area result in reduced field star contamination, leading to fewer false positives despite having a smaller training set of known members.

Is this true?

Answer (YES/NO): NO